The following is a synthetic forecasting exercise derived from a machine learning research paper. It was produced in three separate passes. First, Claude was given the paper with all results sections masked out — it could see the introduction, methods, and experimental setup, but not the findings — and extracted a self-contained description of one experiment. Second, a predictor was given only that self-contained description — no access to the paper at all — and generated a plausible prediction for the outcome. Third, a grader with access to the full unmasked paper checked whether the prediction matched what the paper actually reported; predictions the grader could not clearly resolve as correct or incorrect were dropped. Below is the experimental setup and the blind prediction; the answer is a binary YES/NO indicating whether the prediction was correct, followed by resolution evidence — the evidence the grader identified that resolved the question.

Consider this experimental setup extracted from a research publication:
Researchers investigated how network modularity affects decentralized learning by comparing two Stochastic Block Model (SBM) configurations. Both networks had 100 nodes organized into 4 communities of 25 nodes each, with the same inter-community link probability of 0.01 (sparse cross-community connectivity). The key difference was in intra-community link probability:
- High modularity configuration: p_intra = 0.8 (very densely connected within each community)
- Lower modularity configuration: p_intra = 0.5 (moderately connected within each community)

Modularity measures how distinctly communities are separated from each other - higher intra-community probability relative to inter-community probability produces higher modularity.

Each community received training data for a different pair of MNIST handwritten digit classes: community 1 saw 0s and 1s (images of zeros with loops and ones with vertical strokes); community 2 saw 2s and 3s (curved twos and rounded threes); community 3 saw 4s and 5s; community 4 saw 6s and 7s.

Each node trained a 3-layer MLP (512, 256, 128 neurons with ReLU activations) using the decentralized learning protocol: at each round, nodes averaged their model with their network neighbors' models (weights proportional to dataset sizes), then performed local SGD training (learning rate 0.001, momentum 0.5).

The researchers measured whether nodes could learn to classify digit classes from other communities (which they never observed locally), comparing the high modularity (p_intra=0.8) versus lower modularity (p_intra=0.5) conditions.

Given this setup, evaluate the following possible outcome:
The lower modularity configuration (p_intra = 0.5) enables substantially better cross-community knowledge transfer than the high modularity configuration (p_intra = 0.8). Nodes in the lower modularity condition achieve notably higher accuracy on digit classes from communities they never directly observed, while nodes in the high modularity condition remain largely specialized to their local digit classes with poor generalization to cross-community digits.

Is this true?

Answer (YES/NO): YES